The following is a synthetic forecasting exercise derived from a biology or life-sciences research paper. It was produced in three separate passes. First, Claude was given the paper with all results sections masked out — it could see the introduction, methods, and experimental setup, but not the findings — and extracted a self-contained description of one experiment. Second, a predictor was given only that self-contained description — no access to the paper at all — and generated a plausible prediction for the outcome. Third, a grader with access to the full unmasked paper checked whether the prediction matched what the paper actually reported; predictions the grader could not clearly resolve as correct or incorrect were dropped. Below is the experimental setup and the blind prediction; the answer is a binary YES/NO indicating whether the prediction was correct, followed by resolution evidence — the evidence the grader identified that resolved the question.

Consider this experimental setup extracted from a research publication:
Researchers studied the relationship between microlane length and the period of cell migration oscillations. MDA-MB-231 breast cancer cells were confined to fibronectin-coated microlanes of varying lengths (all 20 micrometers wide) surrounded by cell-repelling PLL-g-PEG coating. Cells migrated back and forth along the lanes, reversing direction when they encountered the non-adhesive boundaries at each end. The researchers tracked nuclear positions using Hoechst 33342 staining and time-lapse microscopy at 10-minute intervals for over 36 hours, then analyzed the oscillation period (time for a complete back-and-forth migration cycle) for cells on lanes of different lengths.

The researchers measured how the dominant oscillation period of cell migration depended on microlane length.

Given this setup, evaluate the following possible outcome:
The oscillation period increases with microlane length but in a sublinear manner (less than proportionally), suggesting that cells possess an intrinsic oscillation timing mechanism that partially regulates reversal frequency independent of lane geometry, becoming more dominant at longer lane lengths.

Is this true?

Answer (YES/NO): NO